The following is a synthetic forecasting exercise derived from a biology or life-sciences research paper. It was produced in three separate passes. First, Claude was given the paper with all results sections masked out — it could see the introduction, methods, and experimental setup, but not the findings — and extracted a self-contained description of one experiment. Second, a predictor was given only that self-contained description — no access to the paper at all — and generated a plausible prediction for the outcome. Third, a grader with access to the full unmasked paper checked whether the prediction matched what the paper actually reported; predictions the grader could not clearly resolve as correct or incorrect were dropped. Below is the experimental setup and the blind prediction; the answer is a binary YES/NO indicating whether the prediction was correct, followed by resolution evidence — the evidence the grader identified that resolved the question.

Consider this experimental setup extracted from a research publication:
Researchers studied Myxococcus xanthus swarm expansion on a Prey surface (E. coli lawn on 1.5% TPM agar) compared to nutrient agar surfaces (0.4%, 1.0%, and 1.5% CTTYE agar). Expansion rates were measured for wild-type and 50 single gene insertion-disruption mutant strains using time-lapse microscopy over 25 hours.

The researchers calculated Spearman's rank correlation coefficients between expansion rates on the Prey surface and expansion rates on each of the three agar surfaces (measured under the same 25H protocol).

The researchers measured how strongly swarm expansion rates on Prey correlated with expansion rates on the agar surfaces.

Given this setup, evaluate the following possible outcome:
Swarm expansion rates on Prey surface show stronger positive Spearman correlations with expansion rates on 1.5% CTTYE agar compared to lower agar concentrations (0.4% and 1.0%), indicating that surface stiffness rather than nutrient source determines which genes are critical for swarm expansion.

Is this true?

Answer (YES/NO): NO